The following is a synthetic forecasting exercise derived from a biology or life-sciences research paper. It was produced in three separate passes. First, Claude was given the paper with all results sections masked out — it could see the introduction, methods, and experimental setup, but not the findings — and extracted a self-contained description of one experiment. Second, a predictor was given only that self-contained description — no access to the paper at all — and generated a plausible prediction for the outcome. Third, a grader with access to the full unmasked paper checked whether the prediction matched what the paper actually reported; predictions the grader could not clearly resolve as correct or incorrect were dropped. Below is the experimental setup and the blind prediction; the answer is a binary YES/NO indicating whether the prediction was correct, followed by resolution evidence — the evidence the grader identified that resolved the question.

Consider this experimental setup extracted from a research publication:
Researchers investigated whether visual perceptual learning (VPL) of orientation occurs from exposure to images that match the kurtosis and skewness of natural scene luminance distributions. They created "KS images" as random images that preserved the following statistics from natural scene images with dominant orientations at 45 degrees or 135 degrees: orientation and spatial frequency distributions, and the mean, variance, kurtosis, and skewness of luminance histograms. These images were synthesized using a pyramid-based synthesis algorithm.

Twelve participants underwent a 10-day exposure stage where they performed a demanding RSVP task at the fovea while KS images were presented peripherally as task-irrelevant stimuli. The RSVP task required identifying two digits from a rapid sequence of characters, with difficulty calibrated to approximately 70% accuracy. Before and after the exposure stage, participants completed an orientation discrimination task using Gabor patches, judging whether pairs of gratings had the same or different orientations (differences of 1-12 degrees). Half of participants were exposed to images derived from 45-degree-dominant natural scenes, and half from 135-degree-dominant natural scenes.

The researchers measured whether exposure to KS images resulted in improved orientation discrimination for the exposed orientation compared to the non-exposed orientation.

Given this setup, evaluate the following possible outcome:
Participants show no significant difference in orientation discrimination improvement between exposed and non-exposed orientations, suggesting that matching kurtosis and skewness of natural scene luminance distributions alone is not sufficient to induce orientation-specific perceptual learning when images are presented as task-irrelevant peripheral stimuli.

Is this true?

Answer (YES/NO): YES